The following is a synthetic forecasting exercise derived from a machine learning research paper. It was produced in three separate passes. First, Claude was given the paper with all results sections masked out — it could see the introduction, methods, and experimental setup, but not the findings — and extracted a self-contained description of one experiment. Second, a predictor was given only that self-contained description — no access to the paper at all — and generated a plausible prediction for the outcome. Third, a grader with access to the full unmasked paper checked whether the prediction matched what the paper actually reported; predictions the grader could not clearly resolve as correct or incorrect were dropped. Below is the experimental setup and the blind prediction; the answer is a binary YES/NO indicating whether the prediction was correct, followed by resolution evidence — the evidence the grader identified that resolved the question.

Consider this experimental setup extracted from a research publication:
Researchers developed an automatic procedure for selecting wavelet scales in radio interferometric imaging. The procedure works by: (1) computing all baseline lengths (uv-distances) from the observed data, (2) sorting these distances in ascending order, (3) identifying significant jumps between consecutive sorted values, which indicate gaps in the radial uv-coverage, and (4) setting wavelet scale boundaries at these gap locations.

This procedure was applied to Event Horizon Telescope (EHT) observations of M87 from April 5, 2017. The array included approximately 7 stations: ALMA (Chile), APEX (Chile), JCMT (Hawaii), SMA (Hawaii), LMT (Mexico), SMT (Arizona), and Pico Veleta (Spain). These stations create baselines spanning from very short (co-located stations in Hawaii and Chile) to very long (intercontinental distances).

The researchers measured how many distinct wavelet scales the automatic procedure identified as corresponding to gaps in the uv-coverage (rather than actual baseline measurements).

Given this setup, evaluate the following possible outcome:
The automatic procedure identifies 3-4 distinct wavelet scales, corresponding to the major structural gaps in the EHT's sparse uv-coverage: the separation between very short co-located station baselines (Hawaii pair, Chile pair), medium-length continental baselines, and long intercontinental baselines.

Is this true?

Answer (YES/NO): NO